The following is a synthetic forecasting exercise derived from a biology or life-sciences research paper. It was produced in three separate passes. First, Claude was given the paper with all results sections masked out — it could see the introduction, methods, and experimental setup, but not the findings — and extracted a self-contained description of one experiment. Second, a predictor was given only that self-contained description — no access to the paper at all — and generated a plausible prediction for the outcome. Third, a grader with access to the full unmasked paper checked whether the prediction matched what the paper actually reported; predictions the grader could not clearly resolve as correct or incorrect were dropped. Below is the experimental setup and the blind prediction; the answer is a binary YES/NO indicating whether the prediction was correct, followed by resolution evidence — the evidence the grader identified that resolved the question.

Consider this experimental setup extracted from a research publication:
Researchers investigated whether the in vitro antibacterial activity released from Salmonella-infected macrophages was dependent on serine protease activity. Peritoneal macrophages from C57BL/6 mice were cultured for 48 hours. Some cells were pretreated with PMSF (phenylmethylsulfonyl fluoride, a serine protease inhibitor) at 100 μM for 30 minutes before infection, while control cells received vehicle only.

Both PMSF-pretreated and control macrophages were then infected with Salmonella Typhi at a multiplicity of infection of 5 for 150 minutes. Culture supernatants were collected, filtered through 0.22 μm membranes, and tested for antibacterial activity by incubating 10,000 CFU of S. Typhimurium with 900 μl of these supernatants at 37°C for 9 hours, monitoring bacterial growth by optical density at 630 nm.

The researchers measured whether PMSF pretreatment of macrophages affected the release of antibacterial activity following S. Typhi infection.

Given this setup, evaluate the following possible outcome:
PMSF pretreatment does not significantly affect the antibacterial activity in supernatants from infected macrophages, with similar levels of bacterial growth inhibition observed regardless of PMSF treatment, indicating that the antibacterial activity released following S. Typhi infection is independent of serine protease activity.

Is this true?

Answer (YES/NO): NO